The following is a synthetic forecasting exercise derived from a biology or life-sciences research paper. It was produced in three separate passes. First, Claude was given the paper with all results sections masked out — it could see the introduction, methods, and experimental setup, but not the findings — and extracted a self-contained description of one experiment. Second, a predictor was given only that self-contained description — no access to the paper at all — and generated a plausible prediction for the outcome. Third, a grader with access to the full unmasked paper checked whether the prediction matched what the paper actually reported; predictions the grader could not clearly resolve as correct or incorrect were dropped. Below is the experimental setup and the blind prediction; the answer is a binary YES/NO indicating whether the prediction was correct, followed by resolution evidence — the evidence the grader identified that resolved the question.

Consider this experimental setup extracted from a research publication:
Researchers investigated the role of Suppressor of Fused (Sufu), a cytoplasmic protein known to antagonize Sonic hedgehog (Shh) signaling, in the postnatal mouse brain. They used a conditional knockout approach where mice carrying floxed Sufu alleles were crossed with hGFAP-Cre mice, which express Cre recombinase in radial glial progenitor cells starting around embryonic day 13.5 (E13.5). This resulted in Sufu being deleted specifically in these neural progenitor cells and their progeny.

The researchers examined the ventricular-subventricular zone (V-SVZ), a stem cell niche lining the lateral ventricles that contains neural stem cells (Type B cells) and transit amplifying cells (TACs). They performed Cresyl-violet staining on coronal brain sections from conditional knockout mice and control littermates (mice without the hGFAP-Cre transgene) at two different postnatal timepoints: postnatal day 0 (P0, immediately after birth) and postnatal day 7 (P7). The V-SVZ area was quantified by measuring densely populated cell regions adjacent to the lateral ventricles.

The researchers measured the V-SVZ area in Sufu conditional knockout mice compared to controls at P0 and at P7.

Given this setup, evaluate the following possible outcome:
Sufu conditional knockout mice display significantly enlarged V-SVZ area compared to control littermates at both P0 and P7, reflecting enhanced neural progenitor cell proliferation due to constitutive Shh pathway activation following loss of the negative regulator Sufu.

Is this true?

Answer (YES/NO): NO